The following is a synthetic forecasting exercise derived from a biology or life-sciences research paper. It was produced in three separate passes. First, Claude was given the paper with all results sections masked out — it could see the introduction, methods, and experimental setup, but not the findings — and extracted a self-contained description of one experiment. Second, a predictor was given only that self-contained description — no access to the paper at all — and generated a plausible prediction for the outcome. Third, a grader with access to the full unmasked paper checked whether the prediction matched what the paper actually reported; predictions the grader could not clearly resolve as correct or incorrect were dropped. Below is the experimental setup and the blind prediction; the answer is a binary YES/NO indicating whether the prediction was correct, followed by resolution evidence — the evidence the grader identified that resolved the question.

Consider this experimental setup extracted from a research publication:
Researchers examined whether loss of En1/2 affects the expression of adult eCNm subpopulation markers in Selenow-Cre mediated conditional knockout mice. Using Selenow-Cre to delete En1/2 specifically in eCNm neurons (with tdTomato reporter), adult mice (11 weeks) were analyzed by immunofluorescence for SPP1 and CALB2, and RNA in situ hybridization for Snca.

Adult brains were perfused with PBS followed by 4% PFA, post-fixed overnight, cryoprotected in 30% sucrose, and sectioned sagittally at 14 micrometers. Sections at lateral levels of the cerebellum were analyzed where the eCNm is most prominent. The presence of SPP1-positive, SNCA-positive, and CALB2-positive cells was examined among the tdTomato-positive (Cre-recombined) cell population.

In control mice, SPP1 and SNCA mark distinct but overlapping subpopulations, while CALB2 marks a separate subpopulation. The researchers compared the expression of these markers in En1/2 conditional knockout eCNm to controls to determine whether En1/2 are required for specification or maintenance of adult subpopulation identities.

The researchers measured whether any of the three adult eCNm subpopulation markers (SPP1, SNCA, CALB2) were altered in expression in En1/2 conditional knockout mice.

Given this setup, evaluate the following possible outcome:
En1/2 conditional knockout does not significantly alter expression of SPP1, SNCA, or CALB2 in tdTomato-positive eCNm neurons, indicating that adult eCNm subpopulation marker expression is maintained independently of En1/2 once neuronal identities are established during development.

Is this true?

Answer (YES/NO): NO